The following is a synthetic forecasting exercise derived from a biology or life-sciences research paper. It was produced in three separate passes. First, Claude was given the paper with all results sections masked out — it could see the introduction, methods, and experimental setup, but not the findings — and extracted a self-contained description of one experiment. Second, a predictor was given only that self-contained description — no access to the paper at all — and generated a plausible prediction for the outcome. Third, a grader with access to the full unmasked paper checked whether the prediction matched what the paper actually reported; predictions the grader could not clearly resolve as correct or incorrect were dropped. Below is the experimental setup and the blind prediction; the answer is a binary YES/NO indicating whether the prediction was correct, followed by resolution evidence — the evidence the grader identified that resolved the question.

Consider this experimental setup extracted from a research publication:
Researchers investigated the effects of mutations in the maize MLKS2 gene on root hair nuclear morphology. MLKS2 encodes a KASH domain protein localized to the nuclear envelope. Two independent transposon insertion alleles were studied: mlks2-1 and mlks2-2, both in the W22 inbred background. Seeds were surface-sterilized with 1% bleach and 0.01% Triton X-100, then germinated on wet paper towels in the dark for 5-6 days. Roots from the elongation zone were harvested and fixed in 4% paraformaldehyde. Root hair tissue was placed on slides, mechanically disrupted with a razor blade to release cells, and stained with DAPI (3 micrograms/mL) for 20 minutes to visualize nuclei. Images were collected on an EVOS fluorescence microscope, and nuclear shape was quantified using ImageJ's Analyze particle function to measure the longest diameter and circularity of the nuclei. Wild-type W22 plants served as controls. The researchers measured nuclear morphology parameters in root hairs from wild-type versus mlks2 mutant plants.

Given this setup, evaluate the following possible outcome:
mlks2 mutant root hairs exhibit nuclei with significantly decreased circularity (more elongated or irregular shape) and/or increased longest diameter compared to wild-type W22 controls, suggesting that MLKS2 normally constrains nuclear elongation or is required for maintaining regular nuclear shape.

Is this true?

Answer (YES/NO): NO